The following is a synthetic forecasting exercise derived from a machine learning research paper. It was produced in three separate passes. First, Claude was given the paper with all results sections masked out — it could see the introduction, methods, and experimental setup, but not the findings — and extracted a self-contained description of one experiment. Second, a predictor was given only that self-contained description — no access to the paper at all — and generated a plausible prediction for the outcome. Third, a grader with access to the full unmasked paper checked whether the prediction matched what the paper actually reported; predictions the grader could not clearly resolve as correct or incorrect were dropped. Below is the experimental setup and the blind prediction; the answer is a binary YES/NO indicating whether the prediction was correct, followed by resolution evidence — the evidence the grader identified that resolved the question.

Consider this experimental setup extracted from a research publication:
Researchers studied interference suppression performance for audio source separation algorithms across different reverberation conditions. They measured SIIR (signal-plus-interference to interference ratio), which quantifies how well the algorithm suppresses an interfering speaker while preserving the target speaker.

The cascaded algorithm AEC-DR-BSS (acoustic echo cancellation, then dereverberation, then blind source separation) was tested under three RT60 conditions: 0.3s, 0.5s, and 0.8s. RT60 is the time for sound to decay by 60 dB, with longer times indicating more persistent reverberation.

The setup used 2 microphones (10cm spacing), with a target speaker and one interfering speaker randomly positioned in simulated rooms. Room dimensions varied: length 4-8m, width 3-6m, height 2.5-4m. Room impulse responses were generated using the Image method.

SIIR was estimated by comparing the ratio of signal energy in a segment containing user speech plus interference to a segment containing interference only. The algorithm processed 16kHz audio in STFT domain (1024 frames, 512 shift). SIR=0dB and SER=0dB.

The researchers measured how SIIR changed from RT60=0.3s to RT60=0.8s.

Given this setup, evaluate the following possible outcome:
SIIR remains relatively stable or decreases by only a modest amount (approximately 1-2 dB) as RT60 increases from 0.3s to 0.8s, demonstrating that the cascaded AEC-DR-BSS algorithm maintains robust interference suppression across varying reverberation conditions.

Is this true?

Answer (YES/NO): NO